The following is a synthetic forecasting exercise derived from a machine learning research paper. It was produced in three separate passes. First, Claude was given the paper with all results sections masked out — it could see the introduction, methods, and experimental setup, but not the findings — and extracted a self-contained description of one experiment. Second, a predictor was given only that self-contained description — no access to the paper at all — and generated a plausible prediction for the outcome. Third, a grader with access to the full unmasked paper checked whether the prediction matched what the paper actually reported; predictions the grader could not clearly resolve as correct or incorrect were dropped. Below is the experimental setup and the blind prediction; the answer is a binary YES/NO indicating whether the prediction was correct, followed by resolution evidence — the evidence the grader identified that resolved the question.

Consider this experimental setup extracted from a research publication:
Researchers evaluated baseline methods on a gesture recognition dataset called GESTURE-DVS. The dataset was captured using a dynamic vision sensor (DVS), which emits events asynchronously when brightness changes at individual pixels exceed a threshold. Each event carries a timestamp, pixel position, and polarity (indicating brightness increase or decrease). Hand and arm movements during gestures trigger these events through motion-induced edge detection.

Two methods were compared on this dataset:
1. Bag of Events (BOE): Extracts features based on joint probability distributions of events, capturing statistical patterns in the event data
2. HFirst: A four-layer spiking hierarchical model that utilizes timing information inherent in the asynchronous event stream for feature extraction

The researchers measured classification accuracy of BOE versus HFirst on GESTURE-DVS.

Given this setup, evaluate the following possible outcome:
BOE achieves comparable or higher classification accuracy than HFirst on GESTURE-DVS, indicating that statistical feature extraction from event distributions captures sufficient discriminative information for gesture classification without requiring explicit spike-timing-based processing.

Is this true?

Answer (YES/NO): YES